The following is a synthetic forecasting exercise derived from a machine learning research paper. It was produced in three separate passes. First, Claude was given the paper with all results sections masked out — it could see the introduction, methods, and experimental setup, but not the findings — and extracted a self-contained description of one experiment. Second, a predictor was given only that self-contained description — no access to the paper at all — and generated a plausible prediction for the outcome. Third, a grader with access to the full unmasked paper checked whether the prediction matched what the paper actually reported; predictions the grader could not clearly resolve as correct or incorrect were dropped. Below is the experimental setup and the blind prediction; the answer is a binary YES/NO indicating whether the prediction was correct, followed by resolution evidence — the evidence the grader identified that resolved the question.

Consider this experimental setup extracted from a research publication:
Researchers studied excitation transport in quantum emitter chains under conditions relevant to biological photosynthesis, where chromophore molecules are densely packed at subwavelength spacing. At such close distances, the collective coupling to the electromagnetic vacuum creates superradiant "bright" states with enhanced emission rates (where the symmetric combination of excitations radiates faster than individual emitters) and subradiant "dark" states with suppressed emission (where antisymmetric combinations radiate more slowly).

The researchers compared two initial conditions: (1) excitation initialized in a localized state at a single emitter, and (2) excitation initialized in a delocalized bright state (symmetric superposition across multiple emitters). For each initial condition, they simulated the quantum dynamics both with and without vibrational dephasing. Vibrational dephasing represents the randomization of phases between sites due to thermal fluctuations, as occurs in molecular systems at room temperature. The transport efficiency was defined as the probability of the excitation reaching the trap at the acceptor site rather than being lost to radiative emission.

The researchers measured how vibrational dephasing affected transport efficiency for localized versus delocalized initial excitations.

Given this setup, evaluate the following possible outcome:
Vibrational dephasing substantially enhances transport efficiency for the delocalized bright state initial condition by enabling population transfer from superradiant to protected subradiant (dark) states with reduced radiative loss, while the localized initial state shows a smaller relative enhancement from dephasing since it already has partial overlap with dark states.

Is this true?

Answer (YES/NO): NO